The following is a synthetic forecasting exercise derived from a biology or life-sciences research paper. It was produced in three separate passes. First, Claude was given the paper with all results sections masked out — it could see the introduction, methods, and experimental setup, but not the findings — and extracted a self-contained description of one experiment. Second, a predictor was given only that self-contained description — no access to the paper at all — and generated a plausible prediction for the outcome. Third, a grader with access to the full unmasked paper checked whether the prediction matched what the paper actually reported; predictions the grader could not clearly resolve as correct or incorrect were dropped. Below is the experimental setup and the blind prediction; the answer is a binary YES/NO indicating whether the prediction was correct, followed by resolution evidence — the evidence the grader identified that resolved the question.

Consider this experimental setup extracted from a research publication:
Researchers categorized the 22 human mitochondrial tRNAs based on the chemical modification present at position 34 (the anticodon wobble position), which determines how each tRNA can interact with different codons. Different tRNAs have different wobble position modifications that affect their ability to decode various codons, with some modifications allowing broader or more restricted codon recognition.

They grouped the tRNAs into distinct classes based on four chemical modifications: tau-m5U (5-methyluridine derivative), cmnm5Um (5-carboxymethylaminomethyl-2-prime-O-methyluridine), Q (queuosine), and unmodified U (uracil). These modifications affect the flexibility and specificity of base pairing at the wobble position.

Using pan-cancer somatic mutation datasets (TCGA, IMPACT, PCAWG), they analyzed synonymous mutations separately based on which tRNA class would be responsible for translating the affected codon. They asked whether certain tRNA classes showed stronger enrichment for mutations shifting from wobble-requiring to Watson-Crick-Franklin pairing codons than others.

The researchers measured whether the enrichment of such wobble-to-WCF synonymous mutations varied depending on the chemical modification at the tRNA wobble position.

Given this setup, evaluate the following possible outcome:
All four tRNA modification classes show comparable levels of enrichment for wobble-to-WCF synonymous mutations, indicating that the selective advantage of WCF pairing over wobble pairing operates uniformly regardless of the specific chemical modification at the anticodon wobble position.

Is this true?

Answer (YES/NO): YES